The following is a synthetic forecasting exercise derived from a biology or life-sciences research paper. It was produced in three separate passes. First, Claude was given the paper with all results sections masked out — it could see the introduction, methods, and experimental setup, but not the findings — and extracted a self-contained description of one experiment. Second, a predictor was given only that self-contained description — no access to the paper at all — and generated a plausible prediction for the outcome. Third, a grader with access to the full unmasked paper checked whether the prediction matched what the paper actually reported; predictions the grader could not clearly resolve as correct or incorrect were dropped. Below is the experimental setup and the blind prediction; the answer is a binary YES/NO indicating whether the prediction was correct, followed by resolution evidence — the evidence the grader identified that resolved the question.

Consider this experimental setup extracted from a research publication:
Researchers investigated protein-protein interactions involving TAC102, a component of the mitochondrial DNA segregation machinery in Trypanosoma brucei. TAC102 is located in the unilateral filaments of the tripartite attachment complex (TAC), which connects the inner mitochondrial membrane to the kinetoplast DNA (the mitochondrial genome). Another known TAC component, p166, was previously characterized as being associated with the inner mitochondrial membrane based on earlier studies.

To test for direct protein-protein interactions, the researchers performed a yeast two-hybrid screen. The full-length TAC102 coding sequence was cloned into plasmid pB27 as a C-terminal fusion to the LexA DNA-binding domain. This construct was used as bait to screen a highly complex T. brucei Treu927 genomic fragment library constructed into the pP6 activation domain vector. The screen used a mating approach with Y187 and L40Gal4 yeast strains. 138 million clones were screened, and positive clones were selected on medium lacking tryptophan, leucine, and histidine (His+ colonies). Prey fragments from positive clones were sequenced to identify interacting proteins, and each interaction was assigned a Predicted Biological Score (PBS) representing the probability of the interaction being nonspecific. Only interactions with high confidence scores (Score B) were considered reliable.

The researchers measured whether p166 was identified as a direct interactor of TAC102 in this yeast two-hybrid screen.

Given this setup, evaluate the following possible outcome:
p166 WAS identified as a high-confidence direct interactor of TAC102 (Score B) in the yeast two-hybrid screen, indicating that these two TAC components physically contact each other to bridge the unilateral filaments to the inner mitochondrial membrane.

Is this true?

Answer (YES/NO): YES